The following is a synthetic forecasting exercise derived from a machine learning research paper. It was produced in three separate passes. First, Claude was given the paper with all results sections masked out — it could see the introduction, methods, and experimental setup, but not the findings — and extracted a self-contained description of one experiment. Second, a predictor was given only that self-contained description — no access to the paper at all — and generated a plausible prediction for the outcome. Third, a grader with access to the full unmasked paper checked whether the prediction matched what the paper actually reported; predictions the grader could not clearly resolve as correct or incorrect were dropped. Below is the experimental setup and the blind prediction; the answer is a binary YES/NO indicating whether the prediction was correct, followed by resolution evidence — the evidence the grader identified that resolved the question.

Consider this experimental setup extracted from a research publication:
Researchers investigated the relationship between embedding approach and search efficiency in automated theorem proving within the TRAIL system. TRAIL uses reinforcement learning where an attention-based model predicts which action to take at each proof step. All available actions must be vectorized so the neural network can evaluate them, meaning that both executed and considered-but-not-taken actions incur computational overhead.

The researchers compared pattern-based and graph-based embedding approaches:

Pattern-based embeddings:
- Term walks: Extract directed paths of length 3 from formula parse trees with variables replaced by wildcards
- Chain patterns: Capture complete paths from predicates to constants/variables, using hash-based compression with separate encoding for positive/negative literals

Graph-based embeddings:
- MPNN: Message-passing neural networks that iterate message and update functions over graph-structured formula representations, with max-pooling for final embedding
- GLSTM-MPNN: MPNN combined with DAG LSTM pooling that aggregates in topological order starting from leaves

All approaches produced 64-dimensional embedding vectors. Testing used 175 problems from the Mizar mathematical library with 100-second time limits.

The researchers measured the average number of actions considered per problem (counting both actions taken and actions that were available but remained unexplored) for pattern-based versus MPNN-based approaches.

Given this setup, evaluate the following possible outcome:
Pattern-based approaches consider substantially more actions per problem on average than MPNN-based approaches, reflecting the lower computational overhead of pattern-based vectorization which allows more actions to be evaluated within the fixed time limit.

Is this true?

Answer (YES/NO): NO